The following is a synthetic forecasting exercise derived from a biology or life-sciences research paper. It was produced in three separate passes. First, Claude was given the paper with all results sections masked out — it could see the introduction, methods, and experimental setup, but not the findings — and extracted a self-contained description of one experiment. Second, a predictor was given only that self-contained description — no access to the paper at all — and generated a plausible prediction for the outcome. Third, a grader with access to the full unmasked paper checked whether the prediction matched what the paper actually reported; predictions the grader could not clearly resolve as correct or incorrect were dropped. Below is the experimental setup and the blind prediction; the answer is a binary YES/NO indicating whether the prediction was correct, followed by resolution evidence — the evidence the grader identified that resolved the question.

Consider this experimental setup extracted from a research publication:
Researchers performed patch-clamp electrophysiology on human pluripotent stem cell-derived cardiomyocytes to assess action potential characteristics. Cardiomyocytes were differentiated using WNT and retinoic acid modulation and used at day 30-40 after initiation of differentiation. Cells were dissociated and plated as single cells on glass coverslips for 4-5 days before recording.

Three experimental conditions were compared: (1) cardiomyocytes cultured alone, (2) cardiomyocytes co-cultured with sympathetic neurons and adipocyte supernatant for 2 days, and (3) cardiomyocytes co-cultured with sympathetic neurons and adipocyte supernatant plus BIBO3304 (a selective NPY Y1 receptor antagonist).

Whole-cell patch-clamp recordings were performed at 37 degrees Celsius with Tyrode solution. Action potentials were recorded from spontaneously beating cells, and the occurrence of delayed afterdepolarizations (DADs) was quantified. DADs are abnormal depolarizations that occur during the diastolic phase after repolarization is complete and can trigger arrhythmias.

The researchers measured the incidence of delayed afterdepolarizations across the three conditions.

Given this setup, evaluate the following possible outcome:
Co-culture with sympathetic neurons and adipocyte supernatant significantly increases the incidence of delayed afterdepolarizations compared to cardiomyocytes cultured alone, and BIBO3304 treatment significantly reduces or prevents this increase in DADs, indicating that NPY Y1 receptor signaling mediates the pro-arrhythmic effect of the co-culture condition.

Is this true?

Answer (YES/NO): YES